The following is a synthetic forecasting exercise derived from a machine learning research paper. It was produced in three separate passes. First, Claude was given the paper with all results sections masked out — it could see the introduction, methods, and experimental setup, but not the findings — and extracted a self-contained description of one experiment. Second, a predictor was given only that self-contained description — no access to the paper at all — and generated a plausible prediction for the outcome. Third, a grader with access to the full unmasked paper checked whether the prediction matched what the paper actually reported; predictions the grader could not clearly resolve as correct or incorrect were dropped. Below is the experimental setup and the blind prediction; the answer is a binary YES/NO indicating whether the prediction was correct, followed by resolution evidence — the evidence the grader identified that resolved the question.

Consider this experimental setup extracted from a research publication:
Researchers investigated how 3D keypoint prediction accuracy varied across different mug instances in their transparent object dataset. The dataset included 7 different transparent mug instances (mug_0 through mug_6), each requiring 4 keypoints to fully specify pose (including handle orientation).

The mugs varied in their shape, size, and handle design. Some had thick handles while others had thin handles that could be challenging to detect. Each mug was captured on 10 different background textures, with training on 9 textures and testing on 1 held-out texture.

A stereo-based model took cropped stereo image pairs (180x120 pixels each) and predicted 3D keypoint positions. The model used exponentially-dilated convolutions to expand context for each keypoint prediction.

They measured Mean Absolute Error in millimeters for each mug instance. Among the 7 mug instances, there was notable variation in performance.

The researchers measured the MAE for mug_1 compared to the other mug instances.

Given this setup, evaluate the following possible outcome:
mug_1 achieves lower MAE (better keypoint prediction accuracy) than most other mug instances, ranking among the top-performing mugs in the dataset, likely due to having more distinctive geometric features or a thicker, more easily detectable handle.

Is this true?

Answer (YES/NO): NO